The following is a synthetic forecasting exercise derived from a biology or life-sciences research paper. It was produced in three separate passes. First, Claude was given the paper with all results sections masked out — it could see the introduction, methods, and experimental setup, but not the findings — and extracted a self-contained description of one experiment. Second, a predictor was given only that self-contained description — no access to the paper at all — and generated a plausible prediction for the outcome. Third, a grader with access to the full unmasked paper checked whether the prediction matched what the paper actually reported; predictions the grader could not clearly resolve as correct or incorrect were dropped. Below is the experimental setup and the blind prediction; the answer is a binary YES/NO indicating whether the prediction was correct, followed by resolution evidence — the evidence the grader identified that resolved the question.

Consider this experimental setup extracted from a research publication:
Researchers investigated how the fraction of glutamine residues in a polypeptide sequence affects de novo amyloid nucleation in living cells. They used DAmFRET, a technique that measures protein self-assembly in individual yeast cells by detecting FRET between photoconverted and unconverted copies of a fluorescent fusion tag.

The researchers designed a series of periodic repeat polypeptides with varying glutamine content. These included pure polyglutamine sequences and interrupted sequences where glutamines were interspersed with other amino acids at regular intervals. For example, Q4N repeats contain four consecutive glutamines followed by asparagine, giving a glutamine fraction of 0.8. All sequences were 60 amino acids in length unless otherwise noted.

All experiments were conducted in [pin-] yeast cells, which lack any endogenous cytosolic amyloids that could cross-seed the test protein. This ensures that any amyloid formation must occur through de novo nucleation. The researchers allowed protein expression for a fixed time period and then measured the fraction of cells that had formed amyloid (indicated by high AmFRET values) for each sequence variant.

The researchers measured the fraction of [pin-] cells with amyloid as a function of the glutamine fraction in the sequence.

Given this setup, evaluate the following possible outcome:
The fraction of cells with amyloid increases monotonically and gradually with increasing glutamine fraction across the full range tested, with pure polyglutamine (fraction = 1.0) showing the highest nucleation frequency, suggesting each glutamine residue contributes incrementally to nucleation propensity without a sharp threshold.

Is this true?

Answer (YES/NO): NO